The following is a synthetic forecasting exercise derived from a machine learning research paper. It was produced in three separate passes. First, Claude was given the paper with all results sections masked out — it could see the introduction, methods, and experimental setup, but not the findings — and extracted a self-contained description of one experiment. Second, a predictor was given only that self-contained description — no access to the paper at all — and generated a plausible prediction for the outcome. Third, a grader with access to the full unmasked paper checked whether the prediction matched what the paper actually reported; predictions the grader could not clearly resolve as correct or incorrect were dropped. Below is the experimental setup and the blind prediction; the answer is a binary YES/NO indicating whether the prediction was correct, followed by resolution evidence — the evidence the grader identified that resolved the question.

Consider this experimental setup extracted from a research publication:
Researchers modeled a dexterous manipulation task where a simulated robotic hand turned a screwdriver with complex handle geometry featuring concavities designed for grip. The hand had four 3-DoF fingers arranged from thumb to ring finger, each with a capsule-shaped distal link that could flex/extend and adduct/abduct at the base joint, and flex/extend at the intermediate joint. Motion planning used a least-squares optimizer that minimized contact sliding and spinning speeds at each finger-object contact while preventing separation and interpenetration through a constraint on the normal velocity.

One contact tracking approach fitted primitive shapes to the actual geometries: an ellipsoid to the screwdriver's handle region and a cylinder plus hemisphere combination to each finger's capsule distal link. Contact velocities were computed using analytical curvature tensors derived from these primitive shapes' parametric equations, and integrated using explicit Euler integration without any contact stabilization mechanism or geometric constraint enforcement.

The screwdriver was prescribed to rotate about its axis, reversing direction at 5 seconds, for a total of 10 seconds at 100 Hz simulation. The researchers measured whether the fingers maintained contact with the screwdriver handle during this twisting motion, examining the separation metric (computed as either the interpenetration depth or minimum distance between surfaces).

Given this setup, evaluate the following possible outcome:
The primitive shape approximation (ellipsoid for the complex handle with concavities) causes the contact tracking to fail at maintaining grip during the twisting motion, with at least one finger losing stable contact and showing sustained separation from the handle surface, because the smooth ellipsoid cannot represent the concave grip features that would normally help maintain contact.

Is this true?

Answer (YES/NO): YES